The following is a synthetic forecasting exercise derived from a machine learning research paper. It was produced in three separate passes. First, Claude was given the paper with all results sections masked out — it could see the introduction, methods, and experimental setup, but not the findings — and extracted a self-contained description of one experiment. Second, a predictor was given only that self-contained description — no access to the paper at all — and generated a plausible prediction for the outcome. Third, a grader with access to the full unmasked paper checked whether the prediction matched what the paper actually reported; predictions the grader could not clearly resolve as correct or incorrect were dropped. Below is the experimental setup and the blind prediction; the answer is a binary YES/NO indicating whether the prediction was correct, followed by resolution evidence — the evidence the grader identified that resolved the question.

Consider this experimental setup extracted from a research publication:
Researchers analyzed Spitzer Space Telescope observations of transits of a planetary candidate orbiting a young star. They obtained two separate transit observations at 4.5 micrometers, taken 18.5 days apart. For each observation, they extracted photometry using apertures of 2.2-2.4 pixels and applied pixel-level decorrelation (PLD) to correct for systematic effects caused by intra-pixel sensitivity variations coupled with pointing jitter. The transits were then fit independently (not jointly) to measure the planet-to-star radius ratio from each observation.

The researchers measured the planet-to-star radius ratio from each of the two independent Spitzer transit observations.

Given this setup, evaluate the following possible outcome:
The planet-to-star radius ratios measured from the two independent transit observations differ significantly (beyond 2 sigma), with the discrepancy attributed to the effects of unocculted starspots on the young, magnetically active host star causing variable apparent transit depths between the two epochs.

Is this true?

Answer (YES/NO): NO